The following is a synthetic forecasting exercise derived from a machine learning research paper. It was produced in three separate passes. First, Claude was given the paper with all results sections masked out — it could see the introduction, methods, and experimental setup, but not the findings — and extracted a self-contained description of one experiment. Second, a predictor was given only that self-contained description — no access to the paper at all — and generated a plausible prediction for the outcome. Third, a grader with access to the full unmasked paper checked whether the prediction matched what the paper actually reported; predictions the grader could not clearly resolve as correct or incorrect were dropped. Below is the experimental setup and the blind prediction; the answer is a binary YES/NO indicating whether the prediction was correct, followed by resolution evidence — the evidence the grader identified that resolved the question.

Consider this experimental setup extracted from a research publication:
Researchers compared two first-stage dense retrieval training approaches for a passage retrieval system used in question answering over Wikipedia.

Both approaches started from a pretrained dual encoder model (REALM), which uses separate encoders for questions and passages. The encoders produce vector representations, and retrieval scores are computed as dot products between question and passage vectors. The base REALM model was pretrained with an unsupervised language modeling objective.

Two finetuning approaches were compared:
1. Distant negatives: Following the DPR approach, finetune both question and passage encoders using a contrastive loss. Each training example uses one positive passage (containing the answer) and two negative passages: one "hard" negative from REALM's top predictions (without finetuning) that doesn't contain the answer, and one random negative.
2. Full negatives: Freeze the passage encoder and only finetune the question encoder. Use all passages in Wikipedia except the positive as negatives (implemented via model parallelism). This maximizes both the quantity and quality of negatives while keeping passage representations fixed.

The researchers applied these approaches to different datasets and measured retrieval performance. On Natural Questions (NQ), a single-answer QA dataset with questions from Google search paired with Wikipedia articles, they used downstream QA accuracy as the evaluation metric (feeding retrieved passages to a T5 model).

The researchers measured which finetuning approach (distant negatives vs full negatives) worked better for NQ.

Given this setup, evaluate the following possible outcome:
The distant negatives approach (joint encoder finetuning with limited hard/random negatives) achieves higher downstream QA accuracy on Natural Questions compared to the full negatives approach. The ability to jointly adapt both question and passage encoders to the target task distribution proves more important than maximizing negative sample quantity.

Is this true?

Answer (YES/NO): NO